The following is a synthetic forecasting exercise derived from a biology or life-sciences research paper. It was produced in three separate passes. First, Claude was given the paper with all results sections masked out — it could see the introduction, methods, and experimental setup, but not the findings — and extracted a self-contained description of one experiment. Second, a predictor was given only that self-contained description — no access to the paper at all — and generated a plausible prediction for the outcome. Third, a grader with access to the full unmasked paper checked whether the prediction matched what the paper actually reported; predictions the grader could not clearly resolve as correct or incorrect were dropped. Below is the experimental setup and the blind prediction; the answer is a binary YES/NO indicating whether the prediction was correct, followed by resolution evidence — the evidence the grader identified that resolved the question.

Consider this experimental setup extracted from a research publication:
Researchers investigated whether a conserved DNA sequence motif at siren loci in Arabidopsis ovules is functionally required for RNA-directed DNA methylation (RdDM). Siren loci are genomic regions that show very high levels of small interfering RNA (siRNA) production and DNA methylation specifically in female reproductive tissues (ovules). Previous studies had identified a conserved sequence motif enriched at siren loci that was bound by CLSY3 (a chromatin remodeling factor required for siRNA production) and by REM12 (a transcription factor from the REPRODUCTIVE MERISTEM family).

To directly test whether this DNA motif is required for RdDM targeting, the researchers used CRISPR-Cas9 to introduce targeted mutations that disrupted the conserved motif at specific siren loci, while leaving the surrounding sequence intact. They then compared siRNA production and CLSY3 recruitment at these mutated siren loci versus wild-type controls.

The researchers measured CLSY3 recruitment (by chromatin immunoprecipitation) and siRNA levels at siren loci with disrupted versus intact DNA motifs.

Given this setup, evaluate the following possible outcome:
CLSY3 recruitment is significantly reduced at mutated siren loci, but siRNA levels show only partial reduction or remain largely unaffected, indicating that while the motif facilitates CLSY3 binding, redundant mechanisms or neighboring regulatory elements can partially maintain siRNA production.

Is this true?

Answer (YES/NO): NO